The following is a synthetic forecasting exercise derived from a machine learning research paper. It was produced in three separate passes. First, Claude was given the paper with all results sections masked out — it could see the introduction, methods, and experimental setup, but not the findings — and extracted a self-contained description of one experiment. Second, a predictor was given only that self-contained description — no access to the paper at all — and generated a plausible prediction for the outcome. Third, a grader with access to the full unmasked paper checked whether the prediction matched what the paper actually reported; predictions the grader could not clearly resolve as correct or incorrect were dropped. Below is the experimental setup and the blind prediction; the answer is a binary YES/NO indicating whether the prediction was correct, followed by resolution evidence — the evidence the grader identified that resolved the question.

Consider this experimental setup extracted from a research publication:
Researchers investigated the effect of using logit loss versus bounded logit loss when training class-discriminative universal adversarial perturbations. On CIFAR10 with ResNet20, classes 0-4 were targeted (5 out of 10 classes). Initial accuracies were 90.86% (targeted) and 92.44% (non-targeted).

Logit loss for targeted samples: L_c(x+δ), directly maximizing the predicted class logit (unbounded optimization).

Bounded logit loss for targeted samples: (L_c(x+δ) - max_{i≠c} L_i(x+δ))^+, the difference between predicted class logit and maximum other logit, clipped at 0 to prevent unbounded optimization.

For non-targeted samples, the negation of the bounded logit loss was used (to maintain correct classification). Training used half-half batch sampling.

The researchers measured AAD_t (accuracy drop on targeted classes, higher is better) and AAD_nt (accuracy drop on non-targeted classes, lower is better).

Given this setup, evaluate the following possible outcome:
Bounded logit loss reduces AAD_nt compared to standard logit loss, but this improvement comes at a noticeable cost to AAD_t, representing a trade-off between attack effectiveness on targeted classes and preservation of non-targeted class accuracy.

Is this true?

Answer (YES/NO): YES